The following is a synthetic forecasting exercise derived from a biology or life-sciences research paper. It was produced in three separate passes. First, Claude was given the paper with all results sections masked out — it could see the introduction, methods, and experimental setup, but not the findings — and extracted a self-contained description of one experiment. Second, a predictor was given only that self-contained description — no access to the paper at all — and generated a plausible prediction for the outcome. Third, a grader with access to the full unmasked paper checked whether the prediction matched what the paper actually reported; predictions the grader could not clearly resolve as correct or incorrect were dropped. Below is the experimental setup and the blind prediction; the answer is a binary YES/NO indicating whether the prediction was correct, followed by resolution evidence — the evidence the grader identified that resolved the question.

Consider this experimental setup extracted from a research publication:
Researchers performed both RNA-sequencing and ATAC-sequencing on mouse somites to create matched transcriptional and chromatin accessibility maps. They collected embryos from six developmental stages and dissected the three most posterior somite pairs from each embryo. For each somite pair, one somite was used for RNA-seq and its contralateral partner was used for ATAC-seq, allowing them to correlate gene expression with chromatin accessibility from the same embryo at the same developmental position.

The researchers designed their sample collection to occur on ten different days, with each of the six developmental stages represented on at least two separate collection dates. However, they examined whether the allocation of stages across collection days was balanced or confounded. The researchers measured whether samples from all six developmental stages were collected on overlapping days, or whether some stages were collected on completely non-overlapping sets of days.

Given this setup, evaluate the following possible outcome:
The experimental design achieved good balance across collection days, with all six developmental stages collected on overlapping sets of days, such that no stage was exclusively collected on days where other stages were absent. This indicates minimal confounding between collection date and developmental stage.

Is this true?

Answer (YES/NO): NO